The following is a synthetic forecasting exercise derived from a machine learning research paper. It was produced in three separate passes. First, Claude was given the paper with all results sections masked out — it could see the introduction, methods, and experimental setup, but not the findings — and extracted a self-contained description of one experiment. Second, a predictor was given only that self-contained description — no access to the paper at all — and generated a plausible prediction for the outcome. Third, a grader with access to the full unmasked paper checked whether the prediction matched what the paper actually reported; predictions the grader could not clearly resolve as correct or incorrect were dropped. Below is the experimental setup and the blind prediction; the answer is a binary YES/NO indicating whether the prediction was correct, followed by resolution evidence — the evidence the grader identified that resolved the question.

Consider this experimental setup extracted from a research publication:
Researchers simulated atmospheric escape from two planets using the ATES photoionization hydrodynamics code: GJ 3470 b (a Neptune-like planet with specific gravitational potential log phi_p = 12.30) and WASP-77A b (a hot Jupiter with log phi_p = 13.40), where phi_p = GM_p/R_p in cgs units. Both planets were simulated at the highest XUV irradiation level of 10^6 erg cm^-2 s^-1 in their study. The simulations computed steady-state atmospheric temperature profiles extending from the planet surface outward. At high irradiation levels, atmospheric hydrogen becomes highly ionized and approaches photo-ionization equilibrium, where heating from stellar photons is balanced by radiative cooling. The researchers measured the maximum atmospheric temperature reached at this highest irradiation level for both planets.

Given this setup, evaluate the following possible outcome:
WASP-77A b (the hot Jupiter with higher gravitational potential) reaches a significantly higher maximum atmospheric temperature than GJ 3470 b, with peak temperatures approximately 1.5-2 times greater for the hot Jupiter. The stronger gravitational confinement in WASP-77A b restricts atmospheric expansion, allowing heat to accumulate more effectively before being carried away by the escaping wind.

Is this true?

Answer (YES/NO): NO